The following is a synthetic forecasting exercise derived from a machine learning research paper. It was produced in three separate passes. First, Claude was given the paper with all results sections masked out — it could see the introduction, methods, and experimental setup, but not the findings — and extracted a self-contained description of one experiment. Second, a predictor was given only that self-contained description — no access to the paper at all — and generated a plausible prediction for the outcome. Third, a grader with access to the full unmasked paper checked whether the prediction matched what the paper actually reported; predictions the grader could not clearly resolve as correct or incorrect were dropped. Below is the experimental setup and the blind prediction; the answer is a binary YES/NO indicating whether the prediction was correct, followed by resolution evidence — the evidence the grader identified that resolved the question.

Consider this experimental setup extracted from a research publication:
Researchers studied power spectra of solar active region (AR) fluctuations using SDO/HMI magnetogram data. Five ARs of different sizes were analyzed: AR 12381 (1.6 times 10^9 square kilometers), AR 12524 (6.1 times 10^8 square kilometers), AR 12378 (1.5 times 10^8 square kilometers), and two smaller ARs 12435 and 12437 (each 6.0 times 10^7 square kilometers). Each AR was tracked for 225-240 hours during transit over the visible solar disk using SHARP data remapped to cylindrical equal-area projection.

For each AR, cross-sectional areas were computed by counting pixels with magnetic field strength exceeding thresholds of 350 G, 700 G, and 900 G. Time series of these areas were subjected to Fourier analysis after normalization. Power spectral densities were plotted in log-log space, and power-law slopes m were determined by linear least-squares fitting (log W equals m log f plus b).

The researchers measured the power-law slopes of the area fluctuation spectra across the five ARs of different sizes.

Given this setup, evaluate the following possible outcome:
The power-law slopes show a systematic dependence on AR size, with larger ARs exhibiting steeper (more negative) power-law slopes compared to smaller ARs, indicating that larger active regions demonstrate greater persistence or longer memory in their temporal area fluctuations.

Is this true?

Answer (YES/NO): NO